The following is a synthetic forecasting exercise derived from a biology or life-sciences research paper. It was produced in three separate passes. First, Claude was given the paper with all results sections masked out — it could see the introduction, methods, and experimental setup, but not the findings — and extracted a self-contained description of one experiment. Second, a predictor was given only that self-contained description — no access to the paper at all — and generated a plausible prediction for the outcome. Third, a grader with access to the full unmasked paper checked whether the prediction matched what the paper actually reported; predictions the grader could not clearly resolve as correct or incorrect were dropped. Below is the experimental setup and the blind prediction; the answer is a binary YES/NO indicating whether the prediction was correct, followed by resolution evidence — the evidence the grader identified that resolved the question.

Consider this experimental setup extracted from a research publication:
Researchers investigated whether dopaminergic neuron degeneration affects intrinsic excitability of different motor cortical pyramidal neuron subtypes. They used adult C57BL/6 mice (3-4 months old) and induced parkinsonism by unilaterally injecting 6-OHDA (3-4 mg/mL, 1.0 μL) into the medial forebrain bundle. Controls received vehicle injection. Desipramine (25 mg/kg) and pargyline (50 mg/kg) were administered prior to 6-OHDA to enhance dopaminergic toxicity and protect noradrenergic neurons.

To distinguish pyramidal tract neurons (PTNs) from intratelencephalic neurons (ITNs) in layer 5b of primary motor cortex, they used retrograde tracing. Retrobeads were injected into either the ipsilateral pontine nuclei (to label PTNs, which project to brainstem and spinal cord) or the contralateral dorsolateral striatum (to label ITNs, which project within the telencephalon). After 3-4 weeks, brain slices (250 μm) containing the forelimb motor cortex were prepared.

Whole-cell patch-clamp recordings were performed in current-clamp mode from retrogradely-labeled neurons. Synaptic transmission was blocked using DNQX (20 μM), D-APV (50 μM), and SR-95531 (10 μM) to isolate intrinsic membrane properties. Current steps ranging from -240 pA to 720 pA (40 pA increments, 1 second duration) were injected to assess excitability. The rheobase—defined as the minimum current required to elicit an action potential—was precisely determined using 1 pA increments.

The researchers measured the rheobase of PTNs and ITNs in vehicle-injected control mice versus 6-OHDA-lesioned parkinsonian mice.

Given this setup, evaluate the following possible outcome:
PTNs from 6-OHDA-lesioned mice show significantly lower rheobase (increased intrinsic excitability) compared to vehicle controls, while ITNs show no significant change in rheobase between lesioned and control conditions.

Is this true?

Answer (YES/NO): NO